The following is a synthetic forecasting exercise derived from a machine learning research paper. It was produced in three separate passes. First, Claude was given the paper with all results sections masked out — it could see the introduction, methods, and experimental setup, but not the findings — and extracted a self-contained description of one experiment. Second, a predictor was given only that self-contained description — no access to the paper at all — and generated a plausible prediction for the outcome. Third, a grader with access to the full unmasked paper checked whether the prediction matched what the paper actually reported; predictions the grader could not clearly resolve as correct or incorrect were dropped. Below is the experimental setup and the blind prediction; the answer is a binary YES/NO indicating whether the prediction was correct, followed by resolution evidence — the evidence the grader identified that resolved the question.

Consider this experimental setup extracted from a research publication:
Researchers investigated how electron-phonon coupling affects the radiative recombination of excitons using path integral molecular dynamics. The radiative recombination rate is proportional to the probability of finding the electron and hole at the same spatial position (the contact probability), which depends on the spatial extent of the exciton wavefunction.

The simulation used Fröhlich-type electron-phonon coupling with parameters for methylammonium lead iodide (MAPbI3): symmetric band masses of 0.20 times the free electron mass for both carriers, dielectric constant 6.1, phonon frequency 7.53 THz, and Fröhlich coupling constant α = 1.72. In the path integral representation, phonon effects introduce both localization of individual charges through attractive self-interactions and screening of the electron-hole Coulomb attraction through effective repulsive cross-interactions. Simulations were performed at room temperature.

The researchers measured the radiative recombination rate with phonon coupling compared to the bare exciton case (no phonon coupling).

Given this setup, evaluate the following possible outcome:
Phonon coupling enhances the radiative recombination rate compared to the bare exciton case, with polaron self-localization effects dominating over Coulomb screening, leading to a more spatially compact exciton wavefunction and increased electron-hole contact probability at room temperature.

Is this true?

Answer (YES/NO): NO